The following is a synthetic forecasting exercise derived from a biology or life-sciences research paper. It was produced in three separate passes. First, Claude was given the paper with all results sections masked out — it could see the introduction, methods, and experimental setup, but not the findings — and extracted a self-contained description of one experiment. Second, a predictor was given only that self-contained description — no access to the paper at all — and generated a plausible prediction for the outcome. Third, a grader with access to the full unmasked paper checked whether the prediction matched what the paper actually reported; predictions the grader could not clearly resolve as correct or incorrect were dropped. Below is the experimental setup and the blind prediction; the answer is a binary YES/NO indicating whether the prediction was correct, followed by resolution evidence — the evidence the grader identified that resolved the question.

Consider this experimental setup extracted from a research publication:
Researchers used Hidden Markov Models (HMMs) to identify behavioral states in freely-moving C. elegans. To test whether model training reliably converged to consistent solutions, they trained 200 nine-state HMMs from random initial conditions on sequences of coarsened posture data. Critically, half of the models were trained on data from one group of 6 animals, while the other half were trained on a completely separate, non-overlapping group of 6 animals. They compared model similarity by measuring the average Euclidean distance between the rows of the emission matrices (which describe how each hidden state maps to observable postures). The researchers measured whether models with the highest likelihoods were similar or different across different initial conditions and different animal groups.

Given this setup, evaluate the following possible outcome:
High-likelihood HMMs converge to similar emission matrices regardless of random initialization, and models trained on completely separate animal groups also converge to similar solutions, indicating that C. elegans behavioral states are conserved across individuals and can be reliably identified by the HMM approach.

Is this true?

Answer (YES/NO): YES